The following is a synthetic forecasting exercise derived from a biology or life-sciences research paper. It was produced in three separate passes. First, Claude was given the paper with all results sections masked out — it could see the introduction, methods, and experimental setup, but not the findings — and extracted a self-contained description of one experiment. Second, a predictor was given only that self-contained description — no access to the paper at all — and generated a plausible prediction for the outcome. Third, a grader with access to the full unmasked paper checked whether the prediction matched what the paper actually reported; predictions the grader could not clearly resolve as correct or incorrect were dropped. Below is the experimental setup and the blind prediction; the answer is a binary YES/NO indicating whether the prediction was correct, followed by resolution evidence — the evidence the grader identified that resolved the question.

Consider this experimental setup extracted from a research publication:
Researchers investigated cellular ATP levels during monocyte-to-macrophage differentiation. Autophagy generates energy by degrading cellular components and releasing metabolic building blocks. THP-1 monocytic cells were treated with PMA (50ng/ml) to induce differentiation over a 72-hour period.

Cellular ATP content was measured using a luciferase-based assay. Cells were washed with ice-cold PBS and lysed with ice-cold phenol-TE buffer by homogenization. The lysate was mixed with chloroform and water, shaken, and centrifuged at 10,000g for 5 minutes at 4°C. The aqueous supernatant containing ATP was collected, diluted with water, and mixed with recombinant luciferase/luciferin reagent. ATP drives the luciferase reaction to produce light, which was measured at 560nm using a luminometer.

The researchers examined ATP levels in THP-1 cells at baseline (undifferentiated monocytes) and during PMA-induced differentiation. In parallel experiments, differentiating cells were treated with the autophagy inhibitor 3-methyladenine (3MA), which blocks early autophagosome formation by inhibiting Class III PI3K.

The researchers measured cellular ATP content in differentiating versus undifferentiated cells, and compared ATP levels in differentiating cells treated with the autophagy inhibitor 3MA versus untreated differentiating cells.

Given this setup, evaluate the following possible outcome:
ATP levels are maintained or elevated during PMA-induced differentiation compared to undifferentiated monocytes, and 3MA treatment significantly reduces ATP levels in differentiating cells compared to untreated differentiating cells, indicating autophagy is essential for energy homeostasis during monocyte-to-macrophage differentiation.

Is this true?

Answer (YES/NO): YES